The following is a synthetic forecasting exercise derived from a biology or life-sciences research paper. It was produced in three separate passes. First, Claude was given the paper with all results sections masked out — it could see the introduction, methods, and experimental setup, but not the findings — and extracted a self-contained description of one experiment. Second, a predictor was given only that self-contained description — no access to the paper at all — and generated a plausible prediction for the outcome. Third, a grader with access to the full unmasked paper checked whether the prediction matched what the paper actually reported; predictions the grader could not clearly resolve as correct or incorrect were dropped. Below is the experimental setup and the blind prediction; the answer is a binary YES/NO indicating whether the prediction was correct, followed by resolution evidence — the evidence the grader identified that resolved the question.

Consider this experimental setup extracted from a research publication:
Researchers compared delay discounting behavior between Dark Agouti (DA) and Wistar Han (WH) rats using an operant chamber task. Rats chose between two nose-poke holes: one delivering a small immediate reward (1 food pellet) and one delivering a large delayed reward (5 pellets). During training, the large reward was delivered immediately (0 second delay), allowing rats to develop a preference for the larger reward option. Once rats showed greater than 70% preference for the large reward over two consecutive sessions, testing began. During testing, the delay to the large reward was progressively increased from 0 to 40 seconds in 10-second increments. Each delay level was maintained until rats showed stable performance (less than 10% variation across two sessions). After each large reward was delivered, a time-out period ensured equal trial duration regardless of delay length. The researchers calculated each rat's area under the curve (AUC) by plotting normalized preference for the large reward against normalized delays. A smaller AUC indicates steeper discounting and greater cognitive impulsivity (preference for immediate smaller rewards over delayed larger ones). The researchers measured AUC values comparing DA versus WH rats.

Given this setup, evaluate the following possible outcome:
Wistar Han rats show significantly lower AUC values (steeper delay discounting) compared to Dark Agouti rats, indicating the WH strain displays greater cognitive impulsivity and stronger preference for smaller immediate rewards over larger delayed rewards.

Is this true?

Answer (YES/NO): YES